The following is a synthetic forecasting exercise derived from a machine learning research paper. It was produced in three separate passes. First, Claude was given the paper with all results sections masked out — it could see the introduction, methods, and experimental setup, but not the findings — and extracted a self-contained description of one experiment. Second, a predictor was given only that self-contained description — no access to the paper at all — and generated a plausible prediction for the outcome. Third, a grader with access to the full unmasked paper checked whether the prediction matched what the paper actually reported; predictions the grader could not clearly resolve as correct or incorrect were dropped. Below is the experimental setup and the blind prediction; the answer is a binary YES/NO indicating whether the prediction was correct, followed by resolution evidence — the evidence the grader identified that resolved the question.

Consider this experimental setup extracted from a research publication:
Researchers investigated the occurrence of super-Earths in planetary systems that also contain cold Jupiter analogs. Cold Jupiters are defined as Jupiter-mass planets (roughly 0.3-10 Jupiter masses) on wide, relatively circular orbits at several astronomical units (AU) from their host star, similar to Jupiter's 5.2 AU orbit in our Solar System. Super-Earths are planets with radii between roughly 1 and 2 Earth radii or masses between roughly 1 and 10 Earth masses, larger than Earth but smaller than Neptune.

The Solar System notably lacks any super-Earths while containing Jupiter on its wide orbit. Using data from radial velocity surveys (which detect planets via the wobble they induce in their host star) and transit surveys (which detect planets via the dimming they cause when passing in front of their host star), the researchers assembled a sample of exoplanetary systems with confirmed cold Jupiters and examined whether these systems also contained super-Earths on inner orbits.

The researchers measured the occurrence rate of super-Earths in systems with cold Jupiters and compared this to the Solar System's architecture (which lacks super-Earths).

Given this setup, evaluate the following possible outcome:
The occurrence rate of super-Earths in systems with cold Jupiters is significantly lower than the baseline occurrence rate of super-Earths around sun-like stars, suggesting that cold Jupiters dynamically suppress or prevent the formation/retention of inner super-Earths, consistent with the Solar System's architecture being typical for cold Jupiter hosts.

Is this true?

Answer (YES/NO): NO